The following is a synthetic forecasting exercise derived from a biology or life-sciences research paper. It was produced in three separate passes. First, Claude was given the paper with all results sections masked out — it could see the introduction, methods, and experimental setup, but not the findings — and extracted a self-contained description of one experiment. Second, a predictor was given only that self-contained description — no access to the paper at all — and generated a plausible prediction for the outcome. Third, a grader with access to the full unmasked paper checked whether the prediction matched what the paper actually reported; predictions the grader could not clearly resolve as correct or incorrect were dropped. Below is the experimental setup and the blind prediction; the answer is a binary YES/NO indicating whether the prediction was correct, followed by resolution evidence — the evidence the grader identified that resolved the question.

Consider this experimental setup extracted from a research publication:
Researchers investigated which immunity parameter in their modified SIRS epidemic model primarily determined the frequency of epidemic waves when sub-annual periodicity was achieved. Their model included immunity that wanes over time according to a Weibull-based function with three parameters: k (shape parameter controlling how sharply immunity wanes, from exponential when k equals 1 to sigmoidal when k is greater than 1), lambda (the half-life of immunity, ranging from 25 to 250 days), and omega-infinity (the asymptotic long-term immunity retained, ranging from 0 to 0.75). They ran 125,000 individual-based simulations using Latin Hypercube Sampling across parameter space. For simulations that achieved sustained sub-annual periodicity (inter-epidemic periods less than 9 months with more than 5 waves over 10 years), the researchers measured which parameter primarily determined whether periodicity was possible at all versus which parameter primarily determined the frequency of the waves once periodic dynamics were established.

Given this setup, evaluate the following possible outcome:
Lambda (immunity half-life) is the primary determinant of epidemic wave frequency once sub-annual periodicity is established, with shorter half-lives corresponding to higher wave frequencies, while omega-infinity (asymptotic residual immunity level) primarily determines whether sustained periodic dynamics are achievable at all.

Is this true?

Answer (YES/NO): NO